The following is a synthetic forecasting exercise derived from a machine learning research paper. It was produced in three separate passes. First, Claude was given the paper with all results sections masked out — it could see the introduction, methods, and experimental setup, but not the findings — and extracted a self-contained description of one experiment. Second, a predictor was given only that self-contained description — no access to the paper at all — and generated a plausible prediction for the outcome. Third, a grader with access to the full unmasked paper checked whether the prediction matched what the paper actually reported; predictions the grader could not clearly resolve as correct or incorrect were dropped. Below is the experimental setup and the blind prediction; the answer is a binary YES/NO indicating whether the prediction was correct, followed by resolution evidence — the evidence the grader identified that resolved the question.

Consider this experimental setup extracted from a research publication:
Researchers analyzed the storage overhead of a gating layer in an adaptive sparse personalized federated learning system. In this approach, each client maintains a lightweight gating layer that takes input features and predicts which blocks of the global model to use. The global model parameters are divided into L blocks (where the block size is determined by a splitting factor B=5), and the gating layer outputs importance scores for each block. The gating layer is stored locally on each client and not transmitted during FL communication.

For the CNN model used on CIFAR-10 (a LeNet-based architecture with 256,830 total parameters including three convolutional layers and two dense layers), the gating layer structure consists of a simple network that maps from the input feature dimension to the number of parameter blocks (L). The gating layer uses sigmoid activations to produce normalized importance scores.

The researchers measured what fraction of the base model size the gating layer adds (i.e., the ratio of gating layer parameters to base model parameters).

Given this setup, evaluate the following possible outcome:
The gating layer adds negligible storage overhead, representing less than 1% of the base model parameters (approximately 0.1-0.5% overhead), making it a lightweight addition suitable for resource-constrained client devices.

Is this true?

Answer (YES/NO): NO